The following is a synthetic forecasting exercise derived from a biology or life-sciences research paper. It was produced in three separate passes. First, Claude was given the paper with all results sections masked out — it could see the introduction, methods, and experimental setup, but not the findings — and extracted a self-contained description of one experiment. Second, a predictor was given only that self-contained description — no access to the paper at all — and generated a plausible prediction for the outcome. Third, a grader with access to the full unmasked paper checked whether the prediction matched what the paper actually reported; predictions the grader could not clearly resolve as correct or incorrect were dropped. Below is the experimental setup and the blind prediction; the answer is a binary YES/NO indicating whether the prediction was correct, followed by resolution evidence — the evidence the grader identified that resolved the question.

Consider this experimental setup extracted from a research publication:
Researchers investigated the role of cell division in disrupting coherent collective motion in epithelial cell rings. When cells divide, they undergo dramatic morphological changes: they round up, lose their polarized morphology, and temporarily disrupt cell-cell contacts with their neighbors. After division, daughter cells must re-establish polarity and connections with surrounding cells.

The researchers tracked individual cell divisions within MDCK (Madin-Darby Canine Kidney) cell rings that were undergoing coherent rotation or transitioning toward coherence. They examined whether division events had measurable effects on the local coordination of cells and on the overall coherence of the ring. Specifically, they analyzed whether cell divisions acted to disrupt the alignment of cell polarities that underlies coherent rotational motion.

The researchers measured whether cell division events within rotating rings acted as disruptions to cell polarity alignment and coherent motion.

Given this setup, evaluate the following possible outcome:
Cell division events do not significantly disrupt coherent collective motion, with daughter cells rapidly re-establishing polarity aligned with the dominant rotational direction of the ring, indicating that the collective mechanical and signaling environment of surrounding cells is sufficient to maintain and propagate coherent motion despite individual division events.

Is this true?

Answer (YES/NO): NO